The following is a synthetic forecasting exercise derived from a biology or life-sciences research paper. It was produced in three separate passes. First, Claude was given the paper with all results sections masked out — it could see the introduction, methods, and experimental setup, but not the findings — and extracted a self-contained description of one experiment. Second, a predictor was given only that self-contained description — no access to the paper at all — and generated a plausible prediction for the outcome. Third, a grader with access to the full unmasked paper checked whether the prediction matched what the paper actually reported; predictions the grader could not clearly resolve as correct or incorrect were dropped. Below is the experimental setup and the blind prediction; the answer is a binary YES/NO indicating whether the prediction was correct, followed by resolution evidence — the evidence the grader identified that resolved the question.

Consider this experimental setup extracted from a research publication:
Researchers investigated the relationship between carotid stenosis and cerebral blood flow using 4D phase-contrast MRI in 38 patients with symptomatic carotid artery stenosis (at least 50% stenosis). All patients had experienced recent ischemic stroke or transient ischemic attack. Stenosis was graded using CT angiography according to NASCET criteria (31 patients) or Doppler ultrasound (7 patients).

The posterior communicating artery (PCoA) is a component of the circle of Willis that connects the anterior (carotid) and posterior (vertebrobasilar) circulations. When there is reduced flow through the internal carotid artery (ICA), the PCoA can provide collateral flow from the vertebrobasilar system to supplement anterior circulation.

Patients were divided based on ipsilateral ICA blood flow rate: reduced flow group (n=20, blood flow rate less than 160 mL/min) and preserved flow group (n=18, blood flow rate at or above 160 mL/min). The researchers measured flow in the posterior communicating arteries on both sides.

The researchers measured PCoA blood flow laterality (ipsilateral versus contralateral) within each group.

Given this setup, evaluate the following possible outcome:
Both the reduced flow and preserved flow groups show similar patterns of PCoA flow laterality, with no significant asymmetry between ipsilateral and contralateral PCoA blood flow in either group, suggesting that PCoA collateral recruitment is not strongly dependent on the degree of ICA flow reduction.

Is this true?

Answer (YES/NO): NO